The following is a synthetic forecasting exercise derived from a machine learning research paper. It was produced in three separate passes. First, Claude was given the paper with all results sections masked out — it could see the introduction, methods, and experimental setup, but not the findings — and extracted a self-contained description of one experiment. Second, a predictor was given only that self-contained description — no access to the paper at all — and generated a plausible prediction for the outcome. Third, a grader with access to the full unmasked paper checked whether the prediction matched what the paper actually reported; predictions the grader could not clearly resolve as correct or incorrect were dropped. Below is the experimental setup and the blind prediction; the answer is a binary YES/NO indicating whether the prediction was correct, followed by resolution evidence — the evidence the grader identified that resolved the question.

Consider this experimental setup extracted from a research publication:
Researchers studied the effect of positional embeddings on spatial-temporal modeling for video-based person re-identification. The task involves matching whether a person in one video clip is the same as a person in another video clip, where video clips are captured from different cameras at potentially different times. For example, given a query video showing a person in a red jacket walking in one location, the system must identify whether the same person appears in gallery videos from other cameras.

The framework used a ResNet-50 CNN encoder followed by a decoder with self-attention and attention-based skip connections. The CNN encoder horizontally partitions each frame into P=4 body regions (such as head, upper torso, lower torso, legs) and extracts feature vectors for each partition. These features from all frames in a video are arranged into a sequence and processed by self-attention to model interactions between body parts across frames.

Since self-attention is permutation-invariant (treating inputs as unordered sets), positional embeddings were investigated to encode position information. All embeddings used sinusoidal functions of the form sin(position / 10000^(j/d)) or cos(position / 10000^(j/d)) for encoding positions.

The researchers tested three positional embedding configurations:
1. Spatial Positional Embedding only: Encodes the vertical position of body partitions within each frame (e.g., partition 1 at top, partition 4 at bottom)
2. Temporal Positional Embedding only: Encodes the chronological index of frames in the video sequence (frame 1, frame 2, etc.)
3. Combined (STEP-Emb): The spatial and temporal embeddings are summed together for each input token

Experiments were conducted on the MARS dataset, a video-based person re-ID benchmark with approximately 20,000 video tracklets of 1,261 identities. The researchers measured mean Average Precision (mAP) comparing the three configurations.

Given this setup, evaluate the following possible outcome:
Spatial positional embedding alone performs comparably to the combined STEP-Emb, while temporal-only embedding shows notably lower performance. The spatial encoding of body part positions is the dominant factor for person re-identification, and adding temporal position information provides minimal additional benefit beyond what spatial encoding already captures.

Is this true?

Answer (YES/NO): NO